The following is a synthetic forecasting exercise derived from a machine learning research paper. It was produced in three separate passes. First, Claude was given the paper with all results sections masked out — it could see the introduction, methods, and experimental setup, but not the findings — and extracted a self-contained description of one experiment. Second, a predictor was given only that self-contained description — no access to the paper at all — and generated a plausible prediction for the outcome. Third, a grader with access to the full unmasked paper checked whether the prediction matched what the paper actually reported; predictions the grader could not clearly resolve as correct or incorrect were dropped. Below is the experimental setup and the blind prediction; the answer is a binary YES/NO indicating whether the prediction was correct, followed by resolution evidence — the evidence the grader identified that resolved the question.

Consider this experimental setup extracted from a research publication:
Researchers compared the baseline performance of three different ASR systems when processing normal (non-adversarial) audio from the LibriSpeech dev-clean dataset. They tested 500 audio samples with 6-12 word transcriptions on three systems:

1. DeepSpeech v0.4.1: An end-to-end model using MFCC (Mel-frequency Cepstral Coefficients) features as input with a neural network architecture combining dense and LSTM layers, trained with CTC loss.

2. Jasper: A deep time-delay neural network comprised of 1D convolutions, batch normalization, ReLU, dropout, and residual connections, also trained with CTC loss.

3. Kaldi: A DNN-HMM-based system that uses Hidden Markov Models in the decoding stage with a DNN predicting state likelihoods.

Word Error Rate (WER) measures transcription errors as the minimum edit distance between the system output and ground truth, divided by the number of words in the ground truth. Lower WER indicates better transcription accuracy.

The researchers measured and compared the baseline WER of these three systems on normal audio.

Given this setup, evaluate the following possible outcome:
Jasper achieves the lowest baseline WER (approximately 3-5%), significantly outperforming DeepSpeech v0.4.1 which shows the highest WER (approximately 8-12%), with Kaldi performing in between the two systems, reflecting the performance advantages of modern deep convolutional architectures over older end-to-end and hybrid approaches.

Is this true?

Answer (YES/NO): NO